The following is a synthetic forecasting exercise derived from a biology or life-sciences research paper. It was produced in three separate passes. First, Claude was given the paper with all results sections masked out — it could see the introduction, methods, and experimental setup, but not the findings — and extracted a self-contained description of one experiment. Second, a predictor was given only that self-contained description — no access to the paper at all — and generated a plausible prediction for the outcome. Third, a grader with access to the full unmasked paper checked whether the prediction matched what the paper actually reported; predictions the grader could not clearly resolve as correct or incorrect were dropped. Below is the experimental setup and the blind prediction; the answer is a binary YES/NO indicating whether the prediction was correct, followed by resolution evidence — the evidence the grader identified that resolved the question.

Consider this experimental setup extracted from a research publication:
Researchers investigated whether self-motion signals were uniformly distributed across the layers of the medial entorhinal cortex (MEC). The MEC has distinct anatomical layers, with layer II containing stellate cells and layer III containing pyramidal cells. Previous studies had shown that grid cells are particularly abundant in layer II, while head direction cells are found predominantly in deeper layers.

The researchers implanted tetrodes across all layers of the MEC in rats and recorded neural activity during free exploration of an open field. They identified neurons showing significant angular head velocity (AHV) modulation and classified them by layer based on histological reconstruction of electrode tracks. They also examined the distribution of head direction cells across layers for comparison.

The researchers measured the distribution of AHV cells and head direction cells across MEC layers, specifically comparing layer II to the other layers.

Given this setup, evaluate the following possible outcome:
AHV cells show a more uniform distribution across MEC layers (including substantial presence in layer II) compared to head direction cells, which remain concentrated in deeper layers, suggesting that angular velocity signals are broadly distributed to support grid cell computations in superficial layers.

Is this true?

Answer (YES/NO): NO